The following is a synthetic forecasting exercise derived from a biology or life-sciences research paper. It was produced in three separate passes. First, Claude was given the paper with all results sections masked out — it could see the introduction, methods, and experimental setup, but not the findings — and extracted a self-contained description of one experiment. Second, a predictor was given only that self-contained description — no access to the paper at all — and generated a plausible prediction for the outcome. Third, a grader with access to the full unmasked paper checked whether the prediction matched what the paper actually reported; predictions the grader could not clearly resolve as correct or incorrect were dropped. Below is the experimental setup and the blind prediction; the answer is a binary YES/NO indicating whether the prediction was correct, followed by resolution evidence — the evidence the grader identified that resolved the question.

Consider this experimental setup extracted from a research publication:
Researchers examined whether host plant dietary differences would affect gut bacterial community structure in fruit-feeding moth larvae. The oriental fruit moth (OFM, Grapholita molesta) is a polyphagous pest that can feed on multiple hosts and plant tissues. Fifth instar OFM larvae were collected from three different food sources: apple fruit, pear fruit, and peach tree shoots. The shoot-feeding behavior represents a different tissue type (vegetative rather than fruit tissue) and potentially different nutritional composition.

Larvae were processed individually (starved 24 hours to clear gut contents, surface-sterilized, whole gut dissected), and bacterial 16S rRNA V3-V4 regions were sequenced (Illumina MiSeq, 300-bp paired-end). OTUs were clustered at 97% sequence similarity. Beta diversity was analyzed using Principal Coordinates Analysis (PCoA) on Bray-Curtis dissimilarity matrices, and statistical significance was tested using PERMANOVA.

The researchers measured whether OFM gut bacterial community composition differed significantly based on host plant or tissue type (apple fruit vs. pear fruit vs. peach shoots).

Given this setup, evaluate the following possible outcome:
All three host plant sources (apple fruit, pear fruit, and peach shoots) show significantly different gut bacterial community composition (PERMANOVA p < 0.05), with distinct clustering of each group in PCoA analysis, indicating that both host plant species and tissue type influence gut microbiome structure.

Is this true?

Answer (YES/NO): NO